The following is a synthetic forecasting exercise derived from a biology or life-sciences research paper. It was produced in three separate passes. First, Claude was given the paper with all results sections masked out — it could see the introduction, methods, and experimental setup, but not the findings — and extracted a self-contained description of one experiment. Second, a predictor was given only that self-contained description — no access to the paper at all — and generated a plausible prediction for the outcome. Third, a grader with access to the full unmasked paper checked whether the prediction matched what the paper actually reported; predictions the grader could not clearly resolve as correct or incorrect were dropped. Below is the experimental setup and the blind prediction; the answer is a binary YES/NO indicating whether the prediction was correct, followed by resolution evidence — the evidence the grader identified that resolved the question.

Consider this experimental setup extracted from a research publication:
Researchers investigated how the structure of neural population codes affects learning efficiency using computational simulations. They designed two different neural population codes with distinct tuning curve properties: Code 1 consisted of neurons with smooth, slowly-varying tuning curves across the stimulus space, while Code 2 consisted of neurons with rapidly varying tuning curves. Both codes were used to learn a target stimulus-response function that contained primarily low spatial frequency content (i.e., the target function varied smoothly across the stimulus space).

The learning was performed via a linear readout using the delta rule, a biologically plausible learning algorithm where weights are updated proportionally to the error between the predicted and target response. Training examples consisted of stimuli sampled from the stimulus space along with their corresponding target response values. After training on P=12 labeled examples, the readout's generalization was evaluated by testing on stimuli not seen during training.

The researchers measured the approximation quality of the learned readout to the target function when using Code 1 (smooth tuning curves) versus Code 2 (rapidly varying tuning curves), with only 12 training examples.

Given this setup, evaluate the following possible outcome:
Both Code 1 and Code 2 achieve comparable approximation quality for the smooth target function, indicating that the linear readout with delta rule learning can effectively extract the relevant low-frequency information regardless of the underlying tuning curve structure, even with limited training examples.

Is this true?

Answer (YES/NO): NO